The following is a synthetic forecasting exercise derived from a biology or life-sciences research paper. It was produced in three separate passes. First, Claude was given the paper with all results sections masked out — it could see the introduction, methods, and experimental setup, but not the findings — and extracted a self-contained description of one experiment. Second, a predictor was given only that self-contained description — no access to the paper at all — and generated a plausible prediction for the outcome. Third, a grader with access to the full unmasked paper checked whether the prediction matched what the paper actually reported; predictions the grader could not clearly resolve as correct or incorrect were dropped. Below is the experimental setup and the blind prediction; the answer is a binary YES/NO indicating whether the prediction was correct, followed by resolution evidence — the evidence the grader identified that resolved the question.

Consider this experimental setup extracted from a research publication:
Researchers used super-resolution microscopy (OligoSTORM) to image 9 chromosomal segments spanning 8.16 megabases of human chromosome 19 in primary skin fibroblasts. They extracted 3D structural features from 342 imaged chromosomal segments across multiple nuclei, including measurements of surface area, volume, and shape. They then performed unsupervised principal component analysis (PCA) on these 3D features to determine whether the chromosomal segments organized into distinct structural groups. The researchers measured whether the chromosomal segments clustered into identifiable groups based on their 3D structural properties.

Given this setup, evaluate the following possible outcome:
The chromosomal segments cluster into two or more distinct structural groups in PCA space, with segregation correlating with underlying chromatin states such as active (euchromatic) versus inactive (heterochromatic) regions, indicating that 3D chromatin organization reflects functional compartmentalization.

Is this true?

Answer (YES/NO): YES